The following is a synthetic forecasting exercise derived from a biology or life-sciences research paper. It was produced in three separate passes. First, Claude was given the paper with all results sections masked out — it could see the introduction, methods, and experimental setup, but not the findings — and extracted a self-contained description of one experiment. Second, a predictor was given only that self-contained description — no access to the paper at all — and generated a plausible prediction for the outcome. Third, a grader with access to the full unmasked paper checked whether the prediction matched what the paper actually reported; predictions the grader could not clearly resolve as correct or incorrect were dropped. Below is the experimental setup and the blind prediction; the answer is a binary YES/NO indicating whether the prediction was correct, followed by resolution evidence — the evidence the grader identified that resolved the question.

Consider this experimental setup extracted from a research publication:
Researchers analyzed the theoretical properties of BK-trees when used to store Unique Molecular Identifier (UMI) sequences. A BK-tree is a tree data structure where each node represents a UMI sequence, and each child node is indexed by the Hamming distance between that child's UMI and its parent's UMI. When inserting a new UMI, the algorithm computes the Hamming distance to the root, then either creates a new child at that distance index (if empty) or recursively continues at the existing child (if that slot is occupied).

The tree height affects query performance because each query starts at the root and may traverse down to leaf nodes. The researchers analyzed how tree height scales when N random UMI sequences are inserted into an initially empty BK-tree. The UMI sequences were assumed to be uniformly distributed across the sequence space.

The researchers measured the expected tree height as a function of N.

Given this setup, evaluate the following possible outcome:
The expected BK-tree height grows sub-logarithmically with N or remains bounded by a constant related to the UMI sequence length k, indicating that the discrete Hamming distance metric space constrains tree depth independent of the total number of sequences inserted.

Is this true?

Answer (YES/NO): NO